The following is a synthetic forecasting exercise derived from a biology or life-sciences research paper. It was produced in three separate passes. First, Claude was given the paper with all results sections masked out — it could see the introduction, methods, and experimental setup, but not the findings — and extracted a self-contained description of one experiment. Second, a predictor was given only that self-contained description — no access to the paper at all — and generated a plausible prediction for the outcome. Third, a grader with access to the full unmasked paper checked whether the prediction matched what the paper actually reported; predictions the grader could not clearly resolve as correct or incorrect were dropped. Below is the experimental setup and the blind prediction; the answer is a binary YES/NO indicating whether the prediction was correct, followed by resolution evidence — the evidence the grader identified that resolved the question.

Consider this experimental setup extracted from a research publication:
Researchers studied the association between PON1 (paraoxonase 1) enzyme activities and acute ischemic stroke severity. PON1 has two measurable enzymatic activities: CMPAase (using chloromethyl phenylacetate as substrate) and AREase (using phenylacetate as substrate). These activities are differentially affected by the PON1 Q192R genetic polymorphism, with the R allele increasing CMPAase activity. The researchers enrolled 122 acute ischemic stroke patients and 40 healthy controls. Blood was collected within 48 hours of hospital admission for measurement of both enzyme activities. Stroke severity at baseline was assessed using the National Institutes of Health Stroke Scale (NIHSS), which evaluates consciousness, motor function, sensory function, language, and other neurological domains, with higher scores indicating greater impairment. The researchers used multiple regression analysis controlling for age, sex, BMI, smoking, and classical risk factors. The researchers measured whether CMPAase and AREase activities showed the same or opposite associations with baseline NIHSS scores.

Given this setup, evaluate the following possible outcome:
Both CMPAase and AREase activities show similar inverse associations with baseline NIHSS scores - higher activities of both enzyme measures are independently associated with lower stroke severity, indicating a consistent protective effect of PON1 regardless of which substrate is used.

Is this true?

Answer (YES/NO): NO